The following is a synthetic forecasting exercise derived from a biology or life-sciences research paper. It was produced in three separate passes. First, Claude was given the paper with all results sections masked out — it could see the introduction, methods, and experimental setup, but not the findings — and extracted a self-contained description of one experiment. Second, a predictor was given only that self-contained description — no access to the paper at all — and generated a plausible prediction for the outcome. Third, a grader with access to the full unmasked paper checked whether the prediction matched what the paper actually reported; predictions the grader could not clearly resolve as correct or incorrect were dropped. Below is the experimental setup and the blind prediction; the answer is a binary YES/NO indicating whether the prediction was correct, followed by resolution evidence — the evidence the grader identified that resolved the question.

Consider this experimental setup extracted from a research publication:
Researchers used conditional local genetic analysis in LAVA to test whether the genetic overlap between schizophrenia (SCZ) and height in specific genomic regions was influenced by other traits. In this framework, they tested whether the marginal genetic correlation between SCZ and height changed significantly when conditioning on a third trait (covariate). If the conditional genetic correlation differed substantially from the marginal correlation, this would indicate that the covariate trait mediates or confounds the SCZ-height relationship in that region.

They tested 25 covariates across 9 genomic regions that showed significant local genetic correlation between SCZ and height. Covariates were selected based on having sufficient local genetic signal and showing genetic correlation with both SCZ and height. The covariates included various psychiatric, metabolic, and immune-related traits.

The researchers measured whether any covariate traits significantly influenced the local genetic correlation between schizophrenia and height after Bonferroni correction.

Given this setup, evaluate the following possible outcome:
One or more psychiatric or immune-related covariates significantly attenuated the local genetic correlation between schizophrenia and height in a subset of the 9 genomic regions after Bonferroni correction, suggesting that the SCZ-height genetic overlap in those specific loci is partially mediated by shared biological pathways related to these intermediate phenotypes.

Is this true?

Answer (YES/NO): YES